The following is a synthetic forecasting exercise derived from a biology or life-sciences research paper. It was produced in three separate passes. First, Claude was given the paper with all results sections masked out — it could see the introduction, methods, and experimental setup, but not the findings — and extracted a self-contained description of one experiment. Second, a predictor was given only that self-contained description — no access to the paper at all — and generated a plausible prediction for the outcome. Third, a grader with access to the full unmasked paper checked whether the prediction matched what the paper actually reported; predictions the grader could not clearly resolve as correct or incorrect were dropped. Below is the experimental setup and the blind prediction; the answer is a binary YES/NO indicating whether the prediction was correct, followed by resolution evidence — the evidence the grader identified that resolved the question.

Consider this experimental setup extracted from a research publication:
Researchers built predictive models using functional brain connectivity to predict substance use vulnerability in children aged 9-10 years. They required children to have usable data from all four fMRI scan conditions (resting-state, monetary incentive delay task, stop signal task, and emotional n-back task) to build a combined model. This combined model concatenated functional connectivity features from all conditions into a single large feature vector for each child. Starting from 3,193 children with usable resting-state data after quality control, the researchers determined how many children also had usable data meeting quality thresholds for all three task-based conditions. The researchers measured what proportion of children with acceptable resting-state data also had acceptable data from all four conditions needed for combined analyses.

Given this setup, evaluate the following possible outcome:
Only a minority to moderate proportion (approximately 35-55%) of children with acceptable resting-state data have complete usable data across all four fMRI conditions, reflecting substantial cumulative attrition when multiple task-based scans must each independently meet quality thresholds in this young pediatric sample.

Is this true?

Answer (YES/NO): NO